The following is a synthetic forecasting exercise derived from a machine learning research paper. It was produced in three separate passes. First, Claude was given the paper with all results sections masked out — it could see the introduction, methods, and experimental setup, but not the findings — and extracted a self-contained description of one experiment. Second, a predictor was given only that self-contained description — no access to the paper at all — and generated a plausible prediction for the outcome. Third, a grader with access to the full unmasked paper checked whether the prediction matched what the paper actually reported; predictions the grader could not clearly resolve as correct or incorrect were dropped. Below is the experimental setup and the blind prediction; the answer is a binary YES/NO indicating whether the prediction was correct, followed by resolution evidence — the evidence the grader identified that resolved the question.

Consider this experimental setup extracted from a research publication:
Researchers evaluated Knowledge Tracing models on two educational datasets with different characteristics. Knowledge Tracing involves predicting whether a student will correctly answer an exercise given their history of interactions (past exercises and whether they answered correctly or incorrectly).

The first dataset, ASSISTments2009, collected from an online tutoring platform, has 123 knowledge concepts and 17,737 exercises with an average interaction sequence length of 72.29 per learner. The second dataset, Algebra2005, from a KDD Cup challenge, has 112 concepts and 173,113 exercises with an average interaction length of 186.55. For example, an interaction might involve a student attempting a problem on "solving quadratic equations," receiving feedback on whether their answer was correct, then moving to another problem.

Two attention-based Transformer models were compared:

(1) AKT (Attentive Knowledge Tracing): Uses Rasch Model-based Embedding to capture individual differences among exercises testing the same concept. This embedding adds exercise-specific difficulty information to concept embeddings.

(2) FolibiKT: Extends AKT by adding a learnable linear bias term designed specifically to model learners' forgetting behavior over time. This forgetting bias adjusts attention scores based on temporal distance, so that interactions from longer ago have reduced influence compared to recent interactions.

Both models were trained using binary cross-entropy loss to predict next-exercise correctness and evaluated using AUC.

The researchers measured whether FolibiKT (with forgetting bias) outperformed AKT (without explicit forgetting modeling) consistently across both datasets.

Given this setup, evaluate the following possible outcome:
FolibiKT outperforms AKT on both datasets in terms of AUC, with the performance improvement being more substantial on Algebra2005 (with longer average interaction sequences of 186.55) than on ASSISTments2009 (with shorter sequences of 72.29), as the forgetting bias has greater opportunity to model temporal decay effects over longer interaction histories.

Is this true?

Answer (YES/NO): NO